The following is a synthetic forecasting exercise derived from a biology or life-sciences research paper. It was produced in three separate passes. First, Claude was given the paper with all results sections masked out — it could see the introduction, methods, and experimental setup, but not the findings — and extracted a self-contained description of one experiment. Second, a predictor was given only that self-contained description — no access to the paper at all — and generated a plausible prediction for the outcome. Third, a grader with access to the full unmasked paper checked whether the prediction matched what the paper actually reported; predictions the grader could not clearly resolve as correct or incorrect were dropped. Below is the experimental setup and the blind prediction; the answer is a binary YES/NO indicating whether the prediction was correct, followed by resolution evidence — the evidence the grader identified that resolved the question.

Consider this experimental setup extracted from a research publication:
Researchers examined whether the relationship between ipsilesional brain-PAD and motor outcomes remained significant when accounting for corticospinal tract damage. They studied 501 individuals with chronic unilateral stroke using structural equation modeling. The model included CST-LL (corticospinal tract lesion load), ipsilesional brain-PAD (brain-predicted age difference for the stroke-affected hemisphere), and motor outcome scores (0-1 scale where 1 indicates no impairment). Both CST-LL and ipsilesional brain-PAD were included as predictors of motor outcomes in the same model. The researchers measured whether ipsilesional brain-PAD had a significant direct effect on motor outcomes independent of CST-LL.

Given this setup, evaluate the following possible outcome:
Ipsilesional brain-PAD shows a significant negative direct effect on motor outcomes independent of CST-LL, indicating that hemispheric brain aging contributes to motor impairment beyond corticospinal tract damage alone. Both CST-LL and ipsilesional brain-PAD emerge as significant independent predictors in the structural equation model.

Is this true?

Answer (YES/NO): YES